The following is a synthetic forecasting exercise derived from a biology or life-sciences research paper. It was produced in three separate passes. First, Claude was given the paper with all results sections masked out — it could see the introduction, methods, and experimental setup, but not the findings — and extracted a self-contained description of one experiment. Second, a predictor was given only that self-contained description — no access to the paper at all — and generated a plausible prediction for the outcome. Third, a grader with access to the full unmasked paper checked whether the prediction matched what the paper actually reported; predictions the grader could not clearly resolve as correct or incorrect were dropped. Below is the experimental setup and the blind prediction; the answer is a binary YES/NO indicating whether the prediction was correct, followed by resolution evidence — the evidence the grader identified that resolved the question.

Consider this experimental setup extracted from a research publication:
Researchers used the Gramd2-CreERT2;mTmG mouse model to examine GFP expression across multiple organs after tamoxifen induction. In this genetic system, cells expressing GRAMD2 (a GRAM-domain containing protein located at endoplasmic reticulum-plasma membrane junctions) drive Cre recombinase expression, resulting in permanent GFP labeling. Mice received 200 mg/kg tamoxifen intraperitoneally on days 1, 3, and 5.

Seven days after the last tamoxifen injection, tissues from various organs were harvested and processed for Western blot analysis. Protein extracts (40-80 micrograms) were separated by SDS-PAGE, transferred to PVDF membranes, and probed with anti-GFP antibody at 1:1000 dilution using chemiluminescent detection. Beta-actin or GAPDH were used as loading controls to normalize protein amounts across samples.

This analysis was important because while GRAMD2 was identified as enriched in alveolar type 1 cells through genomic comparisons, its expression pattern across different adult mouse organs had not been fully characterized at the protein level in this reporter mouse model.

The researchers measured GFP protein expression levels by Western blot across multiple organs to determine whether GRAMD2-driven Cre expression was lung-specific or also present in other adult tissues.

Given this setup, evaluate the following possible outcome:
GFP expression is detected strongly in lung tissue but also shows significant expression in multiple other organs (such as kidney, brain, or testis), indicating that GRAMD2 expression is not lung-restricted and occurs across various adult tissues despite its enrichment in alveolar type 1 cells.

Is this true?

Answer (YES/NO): NO